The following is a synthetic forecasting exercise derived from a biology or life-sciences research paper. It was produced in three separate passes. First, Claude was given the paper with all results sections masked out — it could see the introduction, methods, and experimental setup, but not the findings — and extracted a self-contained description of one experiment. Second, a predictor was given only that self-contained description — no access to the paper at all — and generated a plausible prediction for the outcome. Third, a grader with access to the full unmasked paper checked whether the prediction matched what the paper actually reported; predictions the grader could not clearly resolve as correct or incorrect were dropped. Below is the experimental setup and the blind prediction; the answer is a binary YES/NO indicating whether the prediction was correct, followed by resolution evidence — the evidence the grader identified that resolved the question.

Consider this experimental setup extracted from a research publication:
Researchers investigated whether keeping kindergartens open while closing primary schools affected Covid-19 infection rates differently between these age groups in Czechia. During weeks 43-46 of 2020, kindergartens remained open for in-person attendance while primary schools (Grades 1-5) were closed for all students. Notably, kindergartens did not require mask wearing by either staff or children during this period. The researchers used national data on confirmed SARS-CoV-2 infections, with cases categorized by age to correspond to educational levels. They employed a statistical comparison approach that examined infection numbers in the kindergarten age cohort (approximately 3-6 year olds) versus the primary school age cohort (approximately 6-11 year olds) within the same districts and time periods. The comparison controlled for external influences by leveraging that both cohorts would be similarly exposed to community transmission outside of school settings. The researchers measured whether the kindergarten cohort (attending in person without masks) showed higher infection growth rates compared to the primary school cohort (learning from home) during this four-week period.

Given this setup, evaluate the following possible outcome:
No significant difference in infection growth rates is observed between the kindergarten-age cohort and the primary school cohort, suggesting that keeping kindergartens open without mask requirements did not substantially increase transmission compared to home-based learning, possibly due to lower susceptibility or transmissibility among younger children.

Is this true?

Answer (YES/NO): NO